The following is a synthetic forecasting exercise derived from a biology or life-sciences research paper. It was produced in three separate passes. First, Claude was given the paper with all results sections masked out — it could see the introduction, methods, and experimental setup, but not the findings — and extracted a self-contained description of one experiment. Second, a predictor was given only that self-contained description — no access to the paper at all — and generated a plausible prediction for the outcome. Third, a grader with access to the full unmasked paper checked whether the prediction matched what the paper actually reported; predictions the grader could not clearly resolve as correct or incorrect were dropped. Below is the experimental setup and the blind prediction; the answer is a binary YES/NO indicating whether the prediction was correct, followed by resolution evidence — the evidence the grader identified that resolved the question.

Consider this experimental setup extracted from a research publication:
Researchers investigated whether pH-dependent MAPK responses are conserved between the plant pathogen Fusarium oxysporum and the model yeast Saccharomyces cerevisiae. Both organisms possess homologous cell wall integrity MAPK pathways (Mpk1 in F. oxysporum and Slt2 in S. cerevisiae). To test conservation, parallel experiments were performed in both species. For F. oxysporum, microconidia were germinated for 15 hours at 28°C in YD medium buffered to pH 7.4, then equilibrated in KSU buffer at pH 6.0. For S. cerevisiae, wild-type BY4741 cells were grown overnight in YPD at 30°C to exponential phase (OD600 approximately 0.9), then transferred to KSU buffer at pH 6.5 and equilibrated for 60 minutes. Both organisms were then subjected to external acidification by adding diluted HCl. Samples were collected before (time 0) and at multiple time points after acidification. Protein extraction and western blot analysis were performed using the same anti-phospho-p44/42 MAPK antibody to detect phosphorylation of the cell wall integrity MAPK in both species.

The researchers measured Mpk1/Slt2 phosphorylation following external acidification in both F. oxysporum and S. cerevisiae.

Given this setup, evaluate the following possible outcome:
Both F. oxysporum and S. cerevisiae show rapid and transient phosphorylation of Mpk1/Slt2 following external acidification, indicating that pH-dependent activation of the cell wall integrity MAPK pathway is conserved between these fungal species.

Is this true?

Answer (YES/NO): YES